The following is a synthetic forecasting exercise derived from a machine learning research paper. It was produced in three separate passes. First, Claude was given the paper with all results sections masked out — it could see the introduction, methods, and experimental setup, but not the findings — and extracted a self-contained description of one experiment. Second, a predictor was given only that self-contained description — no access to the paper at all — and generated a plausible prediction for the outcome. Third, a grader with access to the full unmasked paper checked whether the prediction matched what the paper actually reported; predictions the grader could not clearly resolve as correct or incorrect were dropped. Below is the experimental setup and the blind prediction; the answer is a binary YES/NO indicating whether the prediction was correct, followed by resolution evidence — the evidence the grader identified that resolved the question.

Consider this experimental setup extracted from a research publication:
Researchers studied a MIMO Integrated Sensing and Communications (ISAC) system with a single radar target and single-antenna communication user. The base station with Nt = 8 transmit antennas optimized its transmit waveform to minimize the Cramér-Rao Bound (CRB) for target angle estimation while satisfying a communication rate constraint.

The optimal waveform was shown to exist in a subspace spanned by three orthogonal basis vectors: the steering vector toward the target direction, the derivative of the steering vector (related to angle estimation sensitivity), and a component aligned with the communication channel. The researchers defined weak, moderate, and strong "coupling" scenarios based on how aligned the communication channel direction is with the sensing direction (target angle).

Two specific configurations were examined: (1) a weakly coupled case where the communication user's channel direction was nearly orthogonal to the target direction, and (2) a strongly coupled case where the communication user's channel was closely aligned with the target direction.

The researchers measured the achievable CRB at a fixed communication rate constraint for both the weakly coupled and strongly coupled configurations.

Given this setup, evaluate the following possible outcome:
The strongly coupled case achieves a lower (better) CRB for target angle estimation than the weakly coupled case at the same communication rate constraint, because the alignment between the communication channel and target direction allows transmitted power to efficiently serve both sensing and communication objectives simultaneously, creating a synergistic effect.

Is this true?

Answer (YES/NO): YES